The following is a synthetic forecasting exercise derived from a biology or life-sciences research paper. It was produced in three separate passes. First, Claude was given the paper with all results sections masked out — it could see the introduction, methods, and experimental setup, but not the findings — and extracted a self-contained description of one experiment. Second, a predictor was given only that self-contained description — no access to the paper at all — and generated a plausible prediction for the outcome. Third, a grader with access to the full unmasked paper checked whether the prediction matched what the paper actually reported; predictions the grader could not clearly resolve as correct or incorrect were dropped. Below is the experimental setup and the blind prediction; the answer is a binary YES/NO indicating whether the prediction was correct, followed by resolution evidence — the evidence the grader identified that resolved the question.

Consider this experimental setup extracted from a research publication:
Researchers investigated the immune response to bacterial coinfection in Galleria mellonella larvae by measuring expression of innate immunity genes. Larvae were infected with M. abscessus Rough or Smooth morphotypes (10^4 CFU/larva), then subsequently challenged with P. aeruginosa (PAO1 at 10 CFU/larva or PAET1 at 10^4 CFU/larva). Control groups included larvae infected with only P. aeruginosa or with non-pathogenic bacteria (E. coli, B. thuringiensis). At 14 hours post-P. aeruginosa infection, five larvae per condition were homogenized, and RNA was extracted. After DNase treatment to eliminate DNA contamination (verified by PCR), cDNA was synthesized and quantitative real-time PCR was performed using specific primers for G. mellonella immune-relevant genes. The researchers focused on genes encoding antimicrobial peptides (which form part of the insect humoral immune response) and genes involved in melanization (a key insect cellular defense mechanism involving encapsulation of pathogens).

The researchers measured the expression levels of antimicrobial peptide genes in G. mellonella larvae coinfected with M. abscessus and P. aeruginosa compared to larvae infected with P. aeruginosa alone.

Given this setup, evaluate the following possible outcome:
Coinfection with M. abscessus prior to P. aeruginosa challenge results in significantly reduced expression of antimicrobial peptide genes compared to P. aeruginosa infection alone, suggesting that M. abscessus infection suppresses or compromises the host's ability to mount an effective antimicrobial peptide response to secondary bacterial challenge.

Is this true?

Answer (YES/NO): YES